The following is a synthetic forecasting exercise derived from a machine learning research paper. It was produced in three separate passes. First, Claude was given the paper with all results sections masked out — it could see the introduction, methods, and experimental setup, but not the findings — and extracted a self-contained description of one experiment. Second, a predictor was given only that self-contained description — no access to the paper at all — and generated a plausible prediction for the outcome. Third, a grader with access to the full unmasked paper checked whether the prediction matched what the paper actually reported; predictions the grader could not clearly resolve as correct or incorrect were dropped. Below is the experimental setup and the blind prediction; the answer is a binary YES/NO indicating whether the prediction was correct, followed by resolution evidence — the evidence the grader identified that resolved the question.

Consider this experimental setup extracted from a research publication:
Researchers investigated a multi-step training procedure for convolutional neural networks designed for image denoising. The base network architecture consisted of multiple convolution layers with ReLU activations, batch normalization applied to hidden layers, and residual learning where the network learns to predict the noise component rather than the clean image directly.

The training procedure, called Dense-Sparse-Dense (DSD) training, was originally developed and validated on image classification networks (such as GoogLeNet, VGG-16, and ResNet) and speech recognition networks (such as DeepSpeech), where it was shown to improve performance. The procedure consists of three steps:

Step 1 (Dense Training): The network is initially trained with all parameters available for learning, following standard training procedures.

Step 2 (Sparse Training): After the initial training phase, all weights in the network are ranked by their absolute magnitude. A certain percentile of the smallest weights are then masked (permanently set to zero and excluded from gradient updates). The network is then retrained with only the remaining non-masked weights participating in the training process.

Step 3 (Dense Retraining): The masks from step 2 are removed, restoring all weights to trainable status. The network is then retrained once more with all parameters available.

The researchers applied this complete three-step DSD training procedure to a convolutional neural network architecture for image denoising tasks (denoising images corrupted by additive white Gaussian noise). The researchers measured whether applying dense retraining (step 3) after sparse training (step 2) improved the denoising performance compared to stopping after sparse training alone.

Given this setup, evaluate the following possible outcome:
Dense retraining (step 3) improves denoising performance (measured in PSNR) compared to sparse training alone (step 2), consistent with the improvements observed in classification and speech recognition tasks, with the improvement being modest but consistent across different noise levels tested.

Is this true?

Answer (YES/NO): NO